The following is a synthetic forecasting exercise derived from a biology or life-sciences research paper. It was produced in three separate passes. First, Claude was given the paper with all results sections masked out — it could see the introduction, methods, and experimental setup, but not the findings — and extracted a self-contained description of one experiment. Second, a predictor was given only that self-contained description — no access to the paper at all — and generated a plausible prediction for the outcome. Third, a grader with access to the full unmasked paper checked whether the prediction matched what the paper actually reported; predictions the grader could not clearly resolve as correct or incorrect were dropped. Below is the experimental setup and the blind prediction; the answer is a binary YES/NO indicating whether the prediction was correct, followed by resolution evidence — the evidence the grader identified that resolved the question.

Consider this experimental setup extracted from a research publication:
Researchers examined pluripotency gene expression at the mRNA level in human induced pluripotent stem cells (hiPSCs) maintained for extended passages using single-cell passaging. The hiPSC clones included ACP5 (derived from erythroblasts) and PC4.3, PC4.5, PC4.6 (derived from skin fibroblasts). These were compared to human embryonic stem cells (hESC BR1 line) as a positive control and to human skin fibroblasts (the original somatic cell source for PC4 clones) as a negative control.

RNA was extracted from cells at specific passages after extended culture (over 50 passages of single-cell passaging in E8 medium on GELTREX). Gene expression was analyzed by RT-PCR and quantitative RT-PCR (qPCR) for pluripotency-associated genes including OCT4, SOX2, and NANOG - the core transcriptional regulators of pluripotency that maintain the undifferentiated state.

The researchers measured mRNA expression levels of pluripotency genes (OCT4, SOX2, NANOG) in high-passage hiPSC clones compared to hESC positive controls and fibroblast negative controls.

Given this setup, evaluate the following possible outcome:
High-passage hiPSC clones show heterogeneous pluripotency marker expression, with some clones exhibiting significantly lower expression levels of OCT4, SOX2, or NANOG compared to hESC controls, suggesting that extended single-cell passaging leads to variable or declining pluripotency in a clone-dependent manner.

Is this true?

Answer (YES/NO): NO